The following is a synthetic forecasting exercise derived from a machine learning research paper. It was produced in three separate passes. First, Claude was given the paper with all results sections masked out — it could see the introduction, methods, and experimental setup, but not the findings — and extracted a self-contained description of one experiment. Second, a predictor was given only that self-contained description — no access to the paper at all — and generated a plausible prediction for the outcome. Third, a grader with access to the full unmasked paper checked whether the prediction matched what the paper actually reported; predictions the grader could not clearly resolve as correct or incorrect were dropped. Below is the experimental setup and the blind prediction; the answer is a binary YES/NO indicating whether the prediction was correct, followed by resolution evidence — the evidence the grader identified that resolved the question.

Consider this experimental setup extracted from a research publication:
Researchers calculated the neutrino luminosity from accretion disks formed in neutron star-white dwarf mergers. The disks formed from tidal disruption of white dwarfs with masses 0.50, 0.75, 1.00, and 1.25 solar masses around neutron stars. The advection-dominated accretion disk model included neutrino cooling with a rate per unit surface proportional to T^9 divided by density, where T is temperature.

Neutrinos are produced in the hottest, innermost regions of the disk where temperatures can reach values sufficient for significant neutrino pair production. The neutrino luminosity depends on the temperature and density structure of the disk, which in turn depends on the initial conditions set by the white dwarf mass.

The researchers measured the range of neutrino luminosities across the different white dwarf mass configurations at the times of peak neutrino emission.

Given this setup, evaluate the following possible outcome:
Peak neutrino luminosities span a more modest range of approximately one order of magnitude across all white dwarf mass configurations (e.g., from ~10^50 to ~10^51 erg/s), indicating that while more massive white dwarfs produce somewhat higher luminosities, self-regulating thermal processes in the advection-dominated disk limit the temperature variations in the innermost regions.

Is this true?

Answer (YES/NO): NO